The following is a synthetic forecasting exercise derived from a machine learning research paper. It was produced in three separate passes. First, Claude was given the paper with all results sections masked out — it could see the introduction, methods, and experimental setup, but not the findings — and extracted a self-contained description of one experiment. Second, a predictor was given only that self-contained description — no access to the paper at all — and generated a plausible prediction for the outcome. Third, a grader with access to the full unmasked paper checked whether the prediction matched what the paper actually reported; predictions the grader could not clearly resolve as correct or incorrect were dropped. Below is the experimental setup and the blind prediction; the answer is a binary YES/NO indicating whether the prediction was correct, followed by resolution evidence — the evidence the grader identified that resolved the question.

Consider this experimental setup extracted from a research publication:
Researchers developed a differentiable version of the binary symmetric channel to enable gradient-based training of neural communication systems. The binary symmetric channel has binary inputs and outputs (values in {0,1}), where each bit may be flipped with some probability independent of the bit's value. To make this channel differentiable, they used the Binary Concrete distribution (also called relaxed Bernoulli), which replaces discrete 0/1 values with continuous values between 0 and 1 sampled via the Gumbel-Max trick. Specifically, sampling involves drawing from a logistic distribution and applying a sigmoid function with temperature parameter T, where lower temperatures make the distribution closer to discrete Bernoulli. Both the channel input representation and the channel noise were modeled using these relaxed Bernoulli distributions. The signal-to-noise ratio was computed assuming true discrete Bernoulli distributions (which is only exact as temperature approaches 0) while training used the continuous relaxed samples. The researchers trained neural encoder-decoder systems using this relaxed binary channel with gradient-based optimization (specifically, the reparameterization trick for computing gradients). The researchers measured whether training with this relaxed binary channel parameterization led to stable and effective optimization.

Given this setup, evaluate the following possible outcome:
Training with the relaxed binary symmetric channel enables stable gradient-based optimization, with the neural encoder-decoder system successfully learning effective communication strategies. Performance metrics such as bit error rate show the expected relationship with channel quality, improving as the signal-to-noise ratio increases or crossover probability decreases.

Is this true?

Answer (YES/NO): NO